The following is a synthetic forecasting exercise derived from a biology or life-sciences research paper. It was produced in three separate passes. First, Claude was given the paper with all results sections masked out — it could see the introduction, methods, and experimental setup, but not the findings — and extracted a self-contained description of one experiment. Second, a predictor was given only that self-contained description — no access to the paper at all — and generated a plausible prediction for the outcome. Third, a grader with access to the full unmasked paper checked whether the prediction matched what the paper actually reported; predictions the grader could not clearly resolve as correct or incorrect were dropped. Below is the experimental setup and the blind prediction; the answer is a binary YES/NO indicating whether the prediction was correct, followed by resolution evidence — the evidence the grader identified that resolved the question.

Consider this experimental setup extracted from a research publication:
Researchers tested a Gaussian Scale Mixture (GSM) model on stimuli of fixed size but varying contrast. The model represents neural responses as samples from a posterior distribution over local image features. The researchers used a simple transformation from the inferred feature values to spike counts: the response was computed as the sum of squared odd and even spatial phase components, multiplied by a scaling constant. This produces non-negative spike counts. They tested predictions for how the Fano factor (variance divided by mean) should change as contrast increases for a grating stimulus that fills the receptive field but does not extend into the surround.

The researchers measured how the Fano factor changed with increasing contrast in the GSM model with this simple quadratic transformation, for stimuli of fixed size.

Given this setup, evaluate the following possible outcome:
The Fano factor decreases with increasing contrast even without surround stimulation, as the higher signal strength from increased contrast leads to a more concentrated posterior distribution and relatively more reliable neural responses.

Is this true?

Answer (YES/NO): YES